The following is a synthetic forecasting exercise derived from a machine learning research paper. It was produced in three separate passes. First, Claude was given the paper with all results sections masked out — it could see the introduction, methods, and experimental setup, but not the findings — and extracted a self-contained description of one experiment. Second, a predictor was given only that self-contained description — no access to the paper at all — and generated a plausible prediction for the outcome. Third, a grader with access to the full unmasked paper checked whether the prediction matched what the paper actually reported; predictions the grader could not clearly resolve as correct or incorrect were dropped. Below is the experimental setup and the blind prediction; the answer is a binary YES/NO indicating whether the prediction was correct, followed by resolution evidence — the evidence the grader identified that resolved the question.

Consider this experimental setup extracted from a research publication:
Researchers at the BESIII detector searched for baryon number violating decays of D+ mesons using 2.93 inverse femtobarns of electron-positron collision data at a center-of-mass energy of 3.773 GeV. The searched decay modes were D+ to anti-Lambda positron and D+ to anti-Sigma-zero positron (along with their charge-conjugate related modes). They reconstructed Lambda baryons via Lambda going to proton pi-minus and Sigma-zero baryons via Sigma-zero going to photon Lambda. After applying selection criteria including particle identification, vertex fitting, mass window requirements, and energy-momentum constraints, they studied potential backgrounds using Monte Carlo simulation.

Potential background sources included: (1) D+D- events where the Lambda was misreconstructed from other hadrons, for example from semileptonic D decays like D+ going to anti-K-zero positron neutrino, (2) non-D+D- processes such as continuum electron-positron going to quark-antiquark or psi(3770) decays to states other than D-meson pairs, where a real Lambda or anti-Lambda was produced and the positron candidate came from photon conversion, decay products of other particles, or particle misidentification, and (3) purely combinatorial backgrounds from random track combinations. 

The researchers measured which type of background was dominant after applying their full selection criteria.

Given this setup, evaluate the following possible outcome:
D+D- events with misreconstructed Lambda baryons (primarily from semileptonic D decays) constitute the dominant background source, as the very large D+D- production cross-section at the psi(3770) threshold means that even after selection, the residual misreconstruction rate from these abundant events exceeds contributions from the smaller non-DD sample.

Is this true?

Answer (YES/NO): NO